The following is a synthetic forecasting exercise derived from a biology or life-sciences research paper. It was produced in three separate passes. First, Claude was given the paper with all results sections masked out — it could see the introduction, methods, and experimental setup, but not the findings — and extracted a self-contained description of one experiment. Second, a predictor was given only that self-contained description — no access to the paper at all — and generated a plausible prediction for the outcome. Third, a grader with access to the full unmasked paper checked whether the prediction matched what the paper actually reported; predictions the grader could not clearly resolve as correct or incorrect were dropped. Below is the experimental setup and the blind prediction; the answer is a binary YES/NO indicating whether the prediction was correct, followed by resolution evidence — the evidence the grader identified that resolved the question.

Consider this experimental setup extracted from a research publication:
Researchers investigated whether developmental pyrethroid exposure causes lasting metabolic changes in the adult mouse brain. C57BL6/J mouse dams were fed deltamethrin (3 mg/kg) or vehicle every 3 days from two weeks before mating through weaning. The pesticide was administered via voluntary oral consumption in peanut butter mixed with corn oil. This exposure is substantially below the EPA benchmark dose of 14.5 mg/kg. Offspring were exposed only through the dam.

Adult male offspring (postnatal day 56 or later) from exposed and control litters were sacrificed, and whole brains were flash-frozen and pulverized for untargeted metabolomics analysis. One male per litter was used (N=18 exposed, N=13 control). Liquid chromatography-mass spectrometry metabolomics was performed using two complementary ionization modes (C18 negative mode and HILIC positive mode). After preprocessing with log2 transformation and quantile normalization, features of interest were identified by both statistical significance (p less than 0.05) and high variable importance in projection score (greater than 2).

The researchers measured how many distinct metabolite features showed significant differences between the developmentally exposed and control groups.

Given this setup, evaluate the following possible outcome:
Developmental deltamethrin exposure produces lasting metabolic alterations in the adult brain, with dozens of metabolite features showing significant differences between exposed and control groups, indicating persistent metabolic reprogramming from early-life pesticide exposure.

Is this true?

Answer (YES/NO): YES